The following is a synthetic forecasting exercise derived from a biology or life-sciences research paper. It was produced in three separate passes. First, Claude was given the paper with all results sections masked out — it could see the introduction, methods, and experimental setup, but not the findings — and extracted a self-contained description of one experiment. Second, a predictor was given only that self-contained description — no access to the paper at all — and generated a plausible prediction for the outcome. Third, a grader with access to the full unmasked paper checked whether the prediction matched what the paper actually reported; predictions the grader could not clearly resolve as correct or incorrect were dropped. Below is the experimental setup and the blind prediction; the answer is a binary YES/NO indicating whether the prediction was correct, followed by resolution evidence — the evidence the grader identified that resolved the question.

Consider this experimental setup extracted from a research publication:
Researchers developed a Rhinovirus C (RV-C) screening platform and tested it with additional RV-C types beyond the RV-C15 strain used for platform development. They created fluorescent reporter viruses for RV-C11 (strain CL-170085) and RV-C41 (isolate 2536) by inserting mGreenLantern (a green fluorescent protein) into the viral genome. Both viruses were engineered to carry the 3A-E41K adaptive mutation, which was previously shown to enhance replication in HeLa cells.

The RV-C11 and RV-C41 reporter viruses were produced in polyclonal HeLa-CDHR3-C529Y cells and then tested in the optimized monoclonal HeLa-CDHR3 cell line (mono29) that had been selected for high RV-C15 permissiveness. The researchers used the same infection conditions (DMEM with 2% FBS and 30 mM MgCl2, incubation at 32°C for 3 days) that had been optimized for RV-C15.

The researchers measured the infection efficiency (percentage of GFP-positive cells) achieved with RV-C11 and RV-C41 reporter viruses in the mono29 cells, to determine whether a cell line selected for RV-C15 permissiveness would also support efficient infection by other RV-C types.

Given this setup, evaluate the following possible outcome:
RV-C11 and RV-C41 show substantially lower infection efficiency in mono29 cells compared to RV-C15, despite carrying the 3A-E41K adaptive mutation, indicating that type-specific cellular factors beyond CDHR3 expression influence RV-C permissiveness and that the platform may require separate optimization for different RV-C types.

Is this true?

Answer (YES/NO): NO